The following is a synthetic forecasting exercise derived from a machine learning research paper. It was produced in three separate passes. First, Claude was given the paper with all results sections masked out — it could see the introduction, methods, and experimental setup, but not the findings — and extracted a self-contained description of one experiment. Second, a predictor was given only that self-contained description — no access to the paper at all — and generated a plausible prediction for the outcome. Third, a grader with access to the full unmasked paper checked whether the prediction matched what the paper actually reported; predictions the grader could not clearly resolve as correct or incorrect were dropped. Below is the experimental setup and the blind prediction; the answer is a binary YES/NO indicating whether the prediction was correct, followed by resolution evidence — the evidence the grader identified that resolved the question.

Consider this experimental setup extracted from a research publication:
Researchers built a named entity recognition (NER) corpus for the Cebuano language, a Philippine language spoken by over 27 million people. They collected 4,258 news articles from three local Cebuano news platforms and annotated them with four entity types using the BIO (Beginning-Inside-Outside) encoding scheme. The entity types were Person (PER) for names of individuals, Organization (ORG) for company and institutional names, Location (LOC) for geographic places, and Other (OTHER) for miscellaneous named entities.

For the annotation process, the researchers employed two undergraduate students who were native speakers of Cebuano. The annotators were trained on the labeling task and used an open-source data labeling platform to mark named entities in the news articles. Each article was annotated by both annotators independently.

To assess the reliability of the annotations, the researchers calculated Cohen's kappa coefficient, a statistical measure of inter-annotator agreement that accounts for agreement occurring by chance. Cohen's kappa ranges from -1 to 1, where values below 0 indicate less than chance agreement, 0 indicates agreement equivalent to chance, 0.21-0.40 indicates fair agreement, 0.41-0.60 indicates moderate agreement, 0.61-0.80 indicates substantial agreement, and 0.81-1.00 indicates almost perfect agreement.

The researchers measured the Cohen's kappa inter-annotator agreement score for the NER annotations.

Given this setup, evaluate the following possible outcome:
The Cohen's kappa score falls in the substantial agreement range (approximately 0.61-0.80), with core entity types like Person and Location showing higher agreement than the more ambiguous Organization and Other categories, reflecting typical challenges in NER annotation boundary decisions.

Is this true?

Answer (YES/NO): NO